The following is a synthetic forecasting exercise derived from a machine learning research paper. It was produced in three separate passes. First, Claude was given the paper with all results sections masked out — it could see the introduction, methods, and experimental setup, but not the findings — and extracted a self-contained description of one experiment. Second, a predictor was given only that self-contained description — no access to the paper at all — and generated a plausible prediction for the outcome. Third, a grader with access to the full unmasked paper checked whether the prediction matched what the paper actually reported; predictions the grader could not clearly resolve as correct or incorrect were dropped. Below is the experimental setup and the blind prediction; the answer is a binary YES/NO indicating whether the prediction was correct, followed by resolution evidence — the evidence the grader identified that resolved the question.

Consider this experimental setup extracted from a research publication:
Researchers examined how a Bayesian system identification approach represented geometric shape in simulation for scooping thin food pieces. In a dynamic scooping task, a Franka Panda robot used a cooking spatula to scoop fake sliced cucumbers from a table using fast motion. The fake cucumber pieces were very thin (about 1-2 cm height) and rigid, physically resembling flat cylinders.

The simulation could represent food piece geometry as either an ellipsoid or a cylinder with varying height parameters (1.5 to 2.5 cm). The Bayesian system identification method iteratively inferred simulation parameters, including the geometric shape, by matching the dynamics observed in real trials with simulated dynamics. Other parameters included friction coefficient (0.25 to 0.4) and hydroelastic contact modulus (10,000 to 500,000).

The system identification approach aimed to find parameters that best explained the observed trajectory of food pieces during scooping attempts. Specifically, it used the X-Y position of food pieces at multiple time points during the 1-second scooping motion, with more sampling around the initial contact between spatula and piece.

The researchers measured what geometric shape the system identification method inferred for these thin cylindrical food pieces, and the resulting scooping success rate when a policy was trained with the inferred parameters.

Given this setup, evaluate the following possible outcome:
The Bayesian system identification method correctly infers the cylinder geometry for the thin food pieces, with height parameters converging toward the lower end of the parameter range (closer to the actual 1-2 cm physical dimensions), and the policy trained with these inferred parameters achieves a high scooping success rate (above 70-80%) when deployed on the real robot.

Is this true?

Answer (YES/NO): NO